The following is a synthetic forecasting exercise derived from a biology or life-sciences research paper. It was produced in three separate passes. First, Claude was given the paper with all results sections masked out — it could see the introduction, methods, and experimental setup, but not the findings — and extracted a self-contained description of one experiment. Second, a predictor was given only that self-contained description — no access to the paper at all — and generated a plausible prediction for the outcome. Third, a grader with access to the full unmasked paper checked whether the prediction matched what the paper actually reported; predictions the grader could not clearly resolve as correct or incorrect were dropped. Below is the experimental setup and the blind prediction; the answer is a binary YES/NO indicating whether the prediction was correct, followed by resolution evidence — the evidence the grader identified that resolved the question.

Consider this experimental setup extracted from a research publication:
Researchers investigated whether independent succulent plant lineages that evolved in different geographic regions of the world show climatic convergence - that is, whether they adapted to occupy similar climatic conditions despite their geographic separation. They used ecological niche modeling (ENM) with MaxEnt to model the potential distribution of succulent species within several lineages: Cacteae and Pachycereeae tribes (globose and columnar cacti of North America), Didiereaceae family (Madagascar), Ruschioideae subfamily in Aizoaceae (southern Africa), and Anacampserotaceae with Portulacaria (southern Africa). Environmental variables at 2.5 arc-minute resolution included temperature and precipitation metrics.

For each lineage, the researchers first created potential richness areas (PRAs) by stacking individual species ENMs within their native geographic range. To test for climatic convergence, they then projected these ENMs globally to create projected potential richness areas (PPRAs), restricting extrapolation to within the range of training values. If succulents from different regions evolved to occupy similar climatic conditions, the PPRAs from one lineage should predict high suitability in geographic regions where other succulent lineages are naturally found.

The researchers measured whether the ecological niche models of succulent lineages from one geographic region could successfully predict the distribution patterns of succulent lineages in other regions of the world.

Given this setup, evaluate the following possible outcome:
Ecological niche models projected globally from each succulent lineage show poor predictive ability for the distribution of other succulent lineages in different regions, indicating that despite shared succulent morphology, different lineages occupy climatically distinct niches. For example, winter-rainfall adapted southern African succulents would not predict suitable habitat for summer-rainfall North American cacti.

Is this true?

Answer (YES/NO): YES